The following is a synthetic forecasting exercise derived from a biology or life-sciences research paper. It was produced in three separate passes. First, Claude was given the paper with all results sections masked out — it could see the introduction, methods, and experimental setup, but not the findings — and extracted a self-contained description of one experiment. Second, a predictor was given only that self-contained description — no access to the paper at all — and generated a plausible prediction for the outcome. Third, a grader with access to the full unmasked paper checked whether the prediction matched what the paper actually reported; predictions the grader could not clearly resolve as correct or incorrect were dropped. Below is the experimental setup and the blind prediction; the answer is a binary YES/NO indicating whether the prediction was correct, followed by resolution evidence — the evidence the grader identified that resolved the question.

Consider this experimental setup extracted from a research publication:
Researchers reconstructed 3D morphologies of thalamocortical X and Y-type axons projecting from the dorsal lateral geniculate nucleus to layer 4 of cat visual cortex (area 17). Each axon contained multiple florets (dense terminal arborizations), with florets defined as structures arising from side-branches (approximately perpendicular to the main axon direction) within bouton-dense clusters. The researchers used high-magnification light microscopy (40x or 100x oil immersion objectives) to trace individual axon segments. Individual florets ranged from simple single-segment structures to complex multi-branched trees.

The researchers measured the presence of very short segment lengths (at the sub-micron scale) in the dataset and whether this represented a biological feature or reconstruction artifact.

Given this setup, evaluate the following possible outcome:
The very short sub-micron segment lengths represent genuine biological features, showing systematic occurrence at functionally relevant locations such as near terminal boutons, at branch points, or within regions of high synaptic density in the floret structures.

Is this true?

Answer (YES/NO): NO